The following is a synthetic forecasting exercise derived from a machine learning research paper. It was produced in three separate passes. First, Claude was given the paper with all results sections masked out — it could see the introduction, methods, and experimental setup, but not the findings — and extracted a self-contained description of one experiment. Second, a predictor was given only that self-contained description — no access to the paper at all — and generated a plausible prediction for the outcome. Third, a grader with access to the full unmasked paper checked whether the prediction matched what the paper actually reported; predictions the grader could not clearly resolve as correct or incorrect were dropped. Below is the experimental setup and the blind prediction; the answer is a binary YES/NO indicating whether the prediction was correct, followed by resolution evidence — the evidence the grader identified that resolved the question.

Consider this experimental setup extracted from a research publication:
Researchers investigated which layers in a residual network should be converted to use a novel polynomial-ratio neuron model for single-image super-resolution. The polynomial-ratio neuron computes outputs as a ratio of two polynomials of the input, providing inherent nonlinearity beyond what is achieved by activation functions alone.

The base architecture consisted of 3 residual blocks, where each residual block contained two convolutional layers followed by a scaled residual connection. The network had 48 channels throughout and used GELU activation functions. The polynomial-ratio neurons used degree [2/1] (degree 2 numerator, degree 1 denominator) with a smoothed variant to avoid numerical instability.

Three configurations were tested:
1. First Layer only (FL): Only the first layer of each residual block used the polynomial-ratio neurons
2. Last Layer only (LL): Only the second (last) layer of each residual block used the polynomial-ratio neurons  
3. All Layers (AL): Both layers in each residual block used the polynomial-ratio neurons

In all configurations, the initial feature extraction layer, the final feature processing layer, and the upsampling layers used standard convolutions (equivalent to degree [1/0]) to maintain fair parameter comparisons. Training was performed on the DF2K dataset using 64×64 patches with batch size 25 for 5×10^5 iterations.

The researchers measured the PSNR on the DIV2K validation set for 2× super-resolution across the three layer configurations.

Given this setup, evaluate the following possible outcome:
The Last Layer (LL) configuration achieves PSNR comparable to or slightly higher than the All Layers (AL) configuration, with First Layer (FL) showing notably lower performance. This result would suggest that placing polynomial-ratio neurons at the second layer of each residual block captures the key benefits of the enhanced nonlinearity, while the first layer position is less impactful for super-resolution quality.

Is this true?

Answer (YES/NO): NO